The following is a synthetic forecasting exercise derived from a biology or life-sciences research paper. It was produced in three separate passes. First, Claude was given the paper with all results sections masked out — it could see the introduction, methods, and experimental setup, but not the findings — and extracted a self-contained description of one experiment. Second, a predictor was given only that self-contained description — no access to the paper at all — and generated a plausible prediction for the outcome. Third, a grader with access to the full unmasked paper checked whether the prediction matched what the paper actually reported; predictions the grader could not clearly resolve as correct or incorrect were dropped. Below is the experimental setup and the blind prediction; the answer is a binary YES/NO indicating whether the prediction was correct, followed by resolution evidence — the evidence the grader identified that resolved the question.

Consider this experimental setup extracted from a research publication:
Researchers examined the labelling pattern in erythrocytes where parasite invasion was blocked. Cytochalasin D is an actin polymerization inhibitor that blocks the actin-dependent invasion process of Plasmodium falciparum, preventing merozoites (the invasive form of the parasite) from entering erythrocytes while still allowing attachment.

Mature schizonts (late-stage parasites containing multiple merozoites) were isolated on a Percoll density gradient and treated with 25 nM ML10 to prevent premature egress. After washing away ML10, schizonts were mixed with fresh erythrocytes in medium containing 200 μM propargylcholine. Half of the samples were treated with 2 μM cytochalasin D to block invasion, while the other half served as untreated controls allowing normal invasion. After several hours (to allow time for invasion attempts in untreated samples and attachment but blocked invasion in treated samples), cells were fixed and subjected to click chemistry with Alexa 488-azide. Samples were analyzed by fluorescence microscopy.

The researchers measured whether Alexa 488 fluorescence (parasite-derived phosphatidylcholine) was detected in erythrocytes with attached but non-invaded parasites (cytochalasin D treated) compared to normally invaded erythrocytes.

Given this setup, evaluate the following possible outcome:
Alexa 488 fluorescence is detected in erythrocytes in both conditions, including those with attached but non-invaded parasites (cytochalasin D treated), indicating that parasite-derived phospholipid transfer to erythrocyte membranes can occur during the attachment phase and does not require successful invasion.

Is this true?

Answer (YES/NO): NO